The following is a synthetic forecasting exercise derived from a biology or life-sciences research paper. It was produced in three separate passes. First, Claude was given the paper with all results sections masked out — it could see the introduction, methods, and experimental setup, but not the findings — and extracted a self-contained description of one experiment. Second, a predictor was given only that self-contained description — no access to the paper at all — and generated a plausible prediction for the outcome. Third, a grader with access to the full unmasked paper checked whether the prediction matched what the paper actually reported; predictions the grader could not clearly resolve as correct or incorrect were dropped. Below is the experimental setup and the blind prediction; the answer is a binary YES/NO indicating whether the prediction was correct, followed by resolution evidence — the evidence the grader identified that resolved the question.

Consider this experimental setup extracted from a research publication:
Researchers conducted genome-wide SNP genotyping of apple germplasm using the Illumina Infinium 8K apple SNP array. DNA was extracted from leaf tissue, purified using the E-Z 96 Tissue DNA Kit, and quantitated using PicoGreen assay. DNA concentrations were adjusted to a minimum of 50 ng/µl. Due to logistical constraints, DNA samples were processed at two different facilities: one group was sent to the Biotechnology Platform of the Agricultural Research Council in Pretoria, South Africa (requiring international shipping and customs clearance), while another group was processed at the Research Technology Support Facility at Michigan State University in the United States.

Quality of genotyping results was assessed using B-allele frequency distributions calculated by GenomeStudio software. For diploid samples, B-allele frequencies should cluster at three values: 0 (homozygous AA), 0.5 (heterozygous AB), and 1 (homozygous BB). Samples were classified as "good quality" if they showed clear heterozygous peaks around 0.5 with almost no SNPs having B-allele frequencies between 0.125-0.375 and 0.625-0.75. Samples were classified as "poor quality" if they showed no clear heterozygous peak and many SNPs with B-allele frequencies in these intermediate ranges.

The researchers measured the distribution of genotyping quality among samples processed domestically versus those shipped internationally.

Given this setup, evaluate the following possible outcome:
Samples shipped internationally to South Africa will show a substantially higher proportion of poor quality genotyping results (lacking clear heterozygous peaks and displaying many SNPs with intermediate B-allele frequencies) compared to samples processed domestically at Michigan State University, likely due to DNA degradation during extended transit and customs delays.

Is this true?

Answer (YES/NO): YES